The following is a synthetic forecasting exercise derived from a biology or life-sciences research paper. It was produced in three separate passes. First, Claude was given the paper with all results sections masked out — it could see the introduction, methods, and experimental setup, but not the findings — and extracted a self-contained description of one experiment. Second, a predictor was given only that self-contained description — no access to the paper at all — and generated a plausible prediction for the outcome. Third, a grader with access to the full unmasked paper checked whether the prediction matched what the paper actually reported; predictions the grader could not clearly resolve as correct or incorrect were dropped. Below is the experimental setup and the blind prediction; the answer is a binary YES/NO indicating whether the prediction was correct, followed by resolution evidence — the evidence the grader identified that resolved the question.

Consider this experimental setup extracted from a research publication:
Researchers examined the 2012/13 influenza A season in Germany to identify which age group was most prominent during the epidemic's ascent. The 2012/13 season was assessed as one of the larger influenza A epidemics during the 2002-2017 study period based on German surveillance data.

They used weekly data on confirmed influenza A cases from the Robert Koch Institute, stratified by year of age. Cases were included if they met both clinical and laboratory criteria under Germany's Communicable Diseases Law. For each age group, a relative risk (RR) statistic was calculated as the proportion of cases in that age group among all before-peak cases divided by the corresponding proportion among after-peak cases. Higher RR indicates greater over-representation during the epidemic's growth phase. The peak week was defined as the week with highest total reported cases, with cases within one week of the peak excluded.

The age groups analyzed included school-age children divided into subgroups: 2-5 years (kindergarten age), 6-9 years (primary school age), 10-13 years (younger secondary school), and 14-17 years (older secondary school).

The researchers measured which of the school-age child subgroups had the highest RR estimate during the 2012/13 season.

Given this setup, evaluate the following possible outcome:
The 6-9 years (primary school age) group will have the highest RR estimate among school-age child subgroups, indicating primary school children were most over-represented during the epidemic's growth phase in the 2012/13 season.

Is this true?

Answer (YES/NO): YES